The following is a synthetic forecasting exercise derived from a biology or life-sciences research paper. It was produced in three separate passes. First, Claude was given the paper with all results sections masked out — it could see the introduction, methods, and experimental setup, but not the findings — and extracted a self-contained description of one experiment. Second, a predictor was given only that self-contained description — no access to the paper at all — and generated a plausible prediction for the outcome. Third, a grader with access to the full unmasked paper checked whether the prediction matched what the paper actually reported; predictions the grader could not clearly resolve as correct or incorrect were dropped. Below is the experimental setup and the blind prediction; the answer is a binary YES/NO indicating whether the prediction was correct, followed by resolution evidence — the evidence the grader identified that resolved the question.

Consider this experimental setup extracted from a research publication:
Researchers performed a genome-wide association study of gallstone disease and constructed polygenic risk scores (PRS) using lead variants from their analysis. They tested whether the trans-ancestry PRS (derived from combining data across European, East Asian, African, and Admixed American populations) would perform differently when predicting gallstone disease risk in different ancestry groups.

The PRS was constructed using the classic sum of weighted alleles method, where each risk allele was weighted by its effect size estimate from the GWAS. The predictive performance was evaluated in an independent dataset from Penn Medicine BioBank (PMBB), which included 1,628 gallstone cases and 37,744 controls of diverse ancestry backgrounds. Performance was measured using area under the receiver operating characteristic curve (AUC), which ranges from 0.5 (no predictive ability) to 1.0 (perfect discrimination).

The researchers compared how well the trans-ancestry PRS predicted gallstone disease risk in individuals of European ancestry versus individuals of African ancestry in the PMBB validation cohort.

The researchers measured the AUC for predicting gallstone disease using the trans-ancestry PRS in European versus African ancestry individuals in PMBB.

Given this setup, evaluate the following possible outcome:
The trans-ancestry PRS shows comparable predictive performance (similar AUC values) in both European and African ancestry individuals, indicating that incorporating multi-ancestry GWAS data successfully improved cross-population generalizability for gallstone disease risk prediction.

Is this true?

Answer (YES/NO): NO